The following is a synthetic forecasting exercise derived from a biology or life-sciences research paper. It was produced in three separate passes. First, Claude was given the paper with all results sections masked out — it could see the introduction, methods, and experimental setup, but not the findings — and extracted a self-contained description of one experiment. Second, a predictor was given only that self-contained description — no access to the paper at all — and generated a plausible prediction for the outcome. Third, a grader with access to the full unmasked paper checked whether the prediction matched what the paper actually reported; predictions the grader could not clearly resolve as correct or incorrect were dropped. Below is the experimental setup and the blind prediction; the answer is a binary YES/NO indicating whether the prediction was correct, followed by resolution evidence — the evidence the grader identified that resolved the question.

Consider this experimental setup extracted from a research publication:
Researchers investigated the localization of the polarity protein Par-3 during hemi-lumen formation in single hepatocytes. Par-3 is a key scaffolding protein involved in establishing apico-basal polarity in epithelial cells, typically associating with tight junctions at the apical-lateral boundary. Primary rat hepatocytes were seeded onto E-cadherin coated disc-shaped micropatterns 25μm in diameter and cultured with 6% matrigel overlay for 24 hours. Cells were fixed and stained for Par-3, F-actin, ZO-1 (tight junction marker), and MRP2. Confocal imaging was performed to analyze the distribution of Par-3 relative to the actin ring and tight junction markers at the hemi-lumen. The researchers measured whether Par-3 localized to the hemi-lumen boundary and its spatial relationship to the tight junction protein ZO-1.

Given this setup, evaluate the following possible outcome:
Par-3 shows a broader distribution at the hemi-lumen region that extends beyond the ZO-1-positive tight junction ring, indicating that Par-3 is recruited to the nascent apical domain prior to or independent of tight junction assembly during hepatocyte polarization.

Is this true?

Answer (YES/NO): NO